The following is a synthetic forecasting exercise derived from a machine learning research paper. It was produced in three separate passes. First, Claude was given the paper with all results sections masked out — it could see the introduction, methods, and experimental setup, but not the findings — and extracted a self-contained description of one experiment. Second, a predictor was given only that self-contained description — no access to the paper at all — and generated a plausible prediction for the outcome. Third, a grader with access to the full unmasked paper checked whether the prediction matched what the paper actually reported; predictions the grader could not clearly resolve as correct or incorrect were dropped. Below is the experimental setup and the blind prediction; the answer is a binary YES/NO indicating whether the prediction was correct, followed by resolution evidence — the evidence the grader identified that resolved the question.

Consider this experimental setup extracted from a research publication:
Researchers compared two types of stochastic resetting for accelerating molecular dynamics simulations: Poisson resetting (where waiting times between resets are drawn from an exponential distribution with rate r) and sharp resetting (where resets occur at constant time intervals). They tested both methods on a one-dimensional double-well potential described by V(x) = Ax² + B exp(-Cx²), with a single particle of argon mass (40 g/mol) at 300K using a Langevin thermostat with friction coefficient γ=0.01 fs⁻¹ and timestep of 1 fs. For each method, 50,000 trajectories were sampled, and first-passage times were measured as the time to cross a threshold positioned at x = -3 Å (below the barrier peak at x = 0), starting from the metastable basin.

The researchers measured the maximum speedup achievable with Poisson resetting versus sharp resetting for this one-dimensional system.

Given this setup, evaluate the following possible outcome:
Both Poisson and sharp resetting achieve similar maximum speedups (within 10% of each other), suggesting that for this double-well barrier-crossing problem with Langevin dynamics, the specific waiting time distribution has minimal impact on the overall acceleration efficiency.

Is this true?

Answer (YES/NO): NO